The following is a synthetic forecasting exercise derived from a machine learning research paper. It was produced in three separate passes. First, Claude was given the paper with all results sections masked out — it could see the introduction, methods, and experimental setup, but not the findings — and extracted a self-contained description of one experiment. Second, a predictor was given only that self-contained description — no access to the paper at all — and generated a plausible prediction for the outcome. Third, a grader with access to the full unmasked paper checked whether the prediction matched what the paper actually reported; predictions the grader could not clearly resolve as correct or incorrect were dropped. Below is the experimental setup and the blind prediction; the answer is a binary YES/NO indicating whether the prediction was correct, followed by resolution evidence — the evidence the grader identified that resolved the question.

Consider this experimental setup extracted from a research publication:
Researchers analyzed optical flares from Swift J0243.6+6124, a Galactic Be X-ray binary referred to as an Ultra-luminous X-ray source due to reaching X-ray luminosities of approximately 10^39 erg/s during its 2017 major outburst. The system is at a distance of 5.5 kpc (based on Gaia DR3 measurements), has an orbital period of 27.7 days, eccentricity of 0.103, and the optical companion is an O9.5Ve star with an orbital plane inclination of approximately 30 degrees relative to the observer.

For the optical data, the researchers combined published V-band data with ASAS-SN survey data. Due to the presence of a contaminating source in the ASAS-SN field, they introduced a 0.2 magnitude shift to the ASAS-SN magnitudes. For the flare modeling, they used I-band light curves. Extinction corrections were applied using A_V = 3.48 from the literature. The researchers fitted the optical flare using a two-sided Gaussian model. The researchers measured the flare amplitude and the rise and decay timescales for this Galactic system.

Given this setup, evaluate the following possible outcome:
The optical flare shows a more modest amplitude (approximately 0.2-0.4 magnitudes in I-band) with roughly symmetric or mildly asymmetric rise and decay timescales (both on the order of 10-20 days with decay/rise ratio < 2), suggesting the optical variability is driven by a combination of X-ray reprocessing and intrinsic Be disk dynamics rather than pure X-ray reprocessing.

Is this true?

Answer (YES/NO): NO